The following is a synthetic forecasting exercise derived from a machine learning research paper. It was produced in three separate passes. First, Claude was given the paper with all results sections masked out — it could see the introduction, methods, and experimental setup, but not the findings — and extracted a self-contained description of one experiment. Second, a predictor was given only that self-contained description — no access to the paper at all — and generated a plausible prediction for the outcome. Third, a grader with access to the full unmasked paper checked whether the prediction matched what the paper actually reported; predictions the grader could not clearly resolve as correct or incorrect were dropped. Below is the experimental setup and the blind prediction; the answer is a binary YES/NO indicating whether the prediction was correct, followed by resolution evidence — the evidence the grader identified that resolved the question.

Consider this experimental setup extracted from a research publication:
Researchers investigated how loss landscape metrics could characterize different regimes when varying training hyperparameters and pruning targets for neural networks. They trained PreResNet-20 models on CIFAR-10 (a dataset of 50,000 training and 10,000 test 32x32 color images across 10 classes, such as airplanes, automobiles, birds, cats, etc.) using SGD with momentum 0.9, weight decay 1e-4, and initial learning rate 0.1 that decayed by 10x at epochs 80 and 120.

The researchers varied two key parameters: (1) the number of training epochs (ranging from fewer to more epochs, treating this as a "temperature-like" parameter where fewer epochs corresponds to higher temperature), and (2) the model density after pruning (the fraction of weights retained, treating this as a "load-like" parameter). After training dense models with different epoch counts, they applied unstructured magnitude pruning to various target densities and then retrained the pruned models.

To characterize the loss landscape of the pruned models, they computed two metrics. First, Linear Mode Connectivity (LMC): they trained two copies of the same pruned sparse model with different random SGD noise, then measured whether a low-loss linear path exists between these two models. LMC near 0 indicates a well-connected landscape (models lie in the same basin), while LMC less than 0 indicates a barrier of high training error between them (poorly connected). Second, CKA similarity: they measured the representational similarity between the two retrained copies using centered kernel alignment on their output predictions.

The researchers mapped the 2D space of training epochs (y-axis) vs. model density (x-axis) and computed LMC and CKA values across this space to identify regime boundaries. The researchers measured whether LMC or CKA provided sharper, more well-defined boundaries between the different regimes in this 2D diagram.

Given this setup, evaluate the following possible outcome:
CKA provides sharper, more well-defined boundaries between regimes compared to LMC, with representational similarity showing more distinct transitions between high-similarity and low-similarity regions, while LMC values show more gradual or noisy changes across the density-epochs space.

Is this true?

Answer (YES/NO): NO